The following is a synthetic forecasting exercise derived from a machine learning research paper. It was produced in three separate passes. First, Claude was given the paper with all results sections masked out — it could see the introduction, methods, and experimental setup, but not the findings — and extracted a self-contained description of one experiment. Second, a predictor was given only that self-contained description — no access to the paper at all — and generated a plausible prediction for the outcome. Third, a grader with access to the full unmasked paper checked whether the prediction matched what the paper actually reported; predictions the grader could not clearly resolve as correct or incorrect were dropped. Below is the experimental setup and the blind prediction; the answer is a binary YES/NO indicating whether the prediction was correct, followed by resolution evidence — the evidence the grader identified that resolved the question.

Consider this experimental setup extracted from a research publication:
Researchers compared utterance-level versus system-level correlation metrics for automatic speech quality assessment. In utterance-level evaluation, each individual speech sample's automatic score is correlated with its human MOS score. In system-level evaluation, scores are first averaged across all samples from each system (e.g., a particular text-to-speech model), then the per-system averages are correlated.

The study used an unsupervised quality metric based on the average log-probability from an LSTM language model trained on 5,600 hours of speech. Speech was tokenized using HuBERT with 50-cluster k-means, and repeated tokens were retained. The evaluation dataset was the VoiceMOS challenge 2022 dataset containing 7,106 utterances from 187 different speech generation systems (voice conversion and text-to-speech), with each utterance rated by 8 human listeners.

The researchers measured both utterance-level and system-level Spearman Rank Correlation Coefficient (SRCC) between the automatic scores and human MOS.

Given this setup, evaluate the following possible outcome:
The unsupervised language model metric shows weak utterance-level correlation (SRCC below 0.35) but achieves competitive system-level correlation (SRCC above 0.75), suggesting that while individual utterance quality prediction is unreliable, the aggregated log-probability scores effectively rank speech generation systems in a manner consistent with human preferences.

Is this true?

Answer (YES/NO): NO